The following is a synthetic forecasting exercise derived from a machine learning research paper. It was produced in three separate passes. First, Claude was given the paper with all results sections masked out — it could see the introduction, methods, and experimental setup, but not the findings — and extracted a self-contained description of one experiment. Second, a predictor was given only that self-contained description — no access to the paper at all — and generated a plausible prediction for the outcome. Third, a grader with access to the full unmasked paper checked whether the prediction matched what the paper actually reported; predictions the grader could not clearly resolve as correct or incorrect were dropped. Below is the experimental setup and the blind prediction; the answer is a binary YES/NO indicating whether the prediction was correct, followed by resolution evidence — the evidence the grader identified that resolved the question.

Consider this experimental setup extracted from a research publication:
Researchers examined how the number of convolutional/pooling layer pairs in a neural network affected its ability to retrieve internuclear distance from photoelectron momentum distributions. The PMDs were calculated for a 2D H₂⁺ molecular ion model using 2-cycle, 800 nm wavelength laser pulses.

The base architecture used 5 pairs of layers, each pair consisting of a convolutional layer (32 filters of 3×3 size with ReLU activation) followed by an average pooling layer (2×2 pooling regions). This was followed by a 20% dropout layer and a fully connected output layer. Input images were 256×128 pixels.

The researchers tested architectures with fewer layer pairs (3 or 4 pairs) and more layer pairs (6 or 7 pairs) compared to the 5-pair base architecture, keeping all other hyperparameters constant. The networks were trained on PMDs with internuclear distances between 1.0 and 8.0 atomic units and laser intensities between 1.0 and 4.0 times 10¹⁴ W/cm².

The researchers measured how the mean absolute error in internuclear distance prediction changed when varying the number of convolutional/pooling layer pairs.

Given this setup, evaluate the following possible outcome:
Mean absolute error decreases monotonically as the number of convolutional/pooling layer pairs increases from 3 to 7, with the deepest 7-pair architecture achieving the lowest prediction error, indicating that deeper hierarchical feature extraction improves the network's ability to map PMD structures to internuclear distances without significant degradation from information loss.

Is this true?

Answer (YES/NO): NO